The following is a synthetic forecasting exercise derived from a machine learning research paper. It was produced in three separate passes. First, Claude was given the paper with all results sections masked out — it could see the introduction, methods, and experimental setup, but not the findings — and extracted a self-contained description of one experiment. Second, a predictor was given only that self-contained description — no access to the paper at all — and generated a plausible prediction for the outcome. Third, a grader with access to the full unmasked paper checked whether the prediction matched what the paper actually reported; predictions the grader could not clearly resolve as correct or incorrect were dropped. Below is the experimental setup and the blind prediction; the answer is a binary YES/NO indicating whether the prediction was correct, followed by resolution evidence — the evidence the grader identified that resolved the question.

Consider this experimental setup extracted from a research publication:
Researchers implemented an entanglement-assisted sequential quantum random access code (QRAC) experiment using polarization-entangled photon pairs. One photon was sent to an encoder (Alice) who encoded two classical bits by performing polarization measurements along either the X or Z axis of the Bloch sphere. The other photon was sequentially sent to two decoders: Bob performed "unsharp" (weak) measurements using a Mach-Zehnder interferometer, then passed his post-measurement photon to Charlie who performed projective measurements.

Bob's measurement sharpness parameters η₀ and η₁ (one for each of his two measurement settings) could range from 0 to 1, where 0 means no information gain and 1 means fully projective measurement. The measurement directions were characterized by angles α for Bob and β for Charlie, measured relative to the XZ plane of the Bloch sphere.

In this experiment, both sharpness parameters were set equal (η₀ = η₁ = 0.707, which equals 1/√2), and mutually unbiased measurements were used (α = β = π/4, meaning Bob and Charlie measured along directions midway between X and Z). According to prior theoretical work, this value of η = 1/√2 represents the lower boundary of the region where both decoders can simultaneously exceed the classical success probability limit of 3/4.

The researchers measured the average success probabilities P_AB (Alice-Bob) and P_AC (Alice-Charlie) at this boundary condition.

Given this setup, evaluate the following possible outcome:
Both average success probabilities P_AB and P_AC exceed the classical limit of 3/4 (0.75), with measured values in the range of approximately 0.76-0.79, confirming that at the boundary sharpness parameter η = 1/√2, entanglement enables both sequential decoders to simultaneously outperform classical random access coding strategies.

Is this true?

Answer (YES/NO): NO